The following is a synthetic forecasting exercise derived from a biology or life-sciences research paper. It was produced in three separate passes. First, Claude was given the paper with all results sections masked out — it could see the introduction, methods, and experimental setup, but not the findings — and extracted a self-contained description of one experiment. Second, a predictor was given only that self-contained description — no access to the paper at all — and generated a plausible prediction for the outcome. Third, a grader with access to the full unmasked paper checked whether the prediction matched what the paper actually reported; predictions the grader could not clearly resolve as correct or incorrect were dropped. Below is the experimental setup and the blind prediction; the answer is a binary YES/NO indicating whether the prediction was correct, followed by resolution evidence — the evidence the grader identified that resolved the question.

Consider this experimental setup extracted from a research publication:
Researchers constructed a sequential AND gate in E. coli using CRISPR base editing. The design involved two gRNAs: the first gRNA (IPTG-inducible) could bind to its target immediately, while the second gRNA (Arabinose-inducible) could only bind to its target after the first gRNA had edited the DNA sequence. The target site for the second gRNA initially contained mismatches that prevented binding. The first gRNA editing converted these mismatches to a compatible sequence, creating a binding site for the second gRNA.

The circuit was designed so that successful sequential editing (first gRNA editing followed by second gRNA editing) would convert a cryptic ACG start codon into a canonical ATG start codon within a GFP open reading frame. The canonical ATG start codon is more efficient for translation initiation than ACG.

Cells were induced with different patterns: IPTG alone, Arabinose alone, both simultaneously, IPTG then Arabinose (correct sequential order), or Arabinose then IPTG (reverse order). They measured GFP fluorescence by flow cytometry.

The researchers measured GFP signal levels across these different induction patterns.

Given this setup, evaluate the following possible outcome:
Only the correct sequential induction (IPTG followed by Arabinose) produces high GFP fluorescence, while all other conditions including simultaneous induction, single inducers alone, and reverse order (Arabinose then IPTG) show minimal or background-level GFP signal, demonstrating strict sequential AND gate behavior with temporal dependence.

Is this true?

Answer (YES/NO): NO